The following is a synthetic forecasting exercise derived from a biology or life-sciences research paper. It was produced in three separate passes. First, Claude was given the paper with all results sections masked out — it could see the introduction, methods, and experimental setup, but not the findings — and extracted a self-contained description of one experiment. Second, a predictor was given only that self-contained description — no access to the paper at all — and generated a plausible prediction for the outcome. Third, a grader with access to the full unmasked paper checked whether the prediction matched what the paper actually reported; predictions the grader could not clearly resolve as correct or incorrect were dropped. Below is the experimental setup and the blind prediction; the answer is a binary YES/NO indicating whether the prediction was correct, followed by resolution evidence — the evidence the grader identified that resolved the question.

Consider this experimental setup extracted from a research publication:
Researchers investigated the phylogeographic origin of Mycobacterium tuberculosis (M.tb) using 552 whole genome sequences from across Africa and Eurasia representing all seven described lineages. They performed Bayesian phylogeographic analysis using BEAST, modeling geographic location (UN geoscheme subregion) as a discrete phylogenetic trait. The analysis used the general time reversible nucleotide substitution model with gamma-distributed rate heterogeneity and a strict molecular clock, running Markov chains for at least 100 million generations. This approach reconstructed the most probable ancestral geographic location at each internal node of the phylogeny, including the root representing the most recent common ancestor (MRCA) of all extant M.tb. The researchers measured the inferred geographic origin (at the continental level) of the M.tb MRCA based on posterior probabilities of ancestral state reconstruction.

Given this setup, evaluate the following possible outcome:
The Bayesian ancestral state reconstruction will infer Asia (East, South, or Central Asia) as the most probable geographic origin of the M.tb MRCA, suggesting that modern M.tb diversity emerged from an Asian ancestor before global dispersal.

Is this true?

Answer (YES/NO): NO